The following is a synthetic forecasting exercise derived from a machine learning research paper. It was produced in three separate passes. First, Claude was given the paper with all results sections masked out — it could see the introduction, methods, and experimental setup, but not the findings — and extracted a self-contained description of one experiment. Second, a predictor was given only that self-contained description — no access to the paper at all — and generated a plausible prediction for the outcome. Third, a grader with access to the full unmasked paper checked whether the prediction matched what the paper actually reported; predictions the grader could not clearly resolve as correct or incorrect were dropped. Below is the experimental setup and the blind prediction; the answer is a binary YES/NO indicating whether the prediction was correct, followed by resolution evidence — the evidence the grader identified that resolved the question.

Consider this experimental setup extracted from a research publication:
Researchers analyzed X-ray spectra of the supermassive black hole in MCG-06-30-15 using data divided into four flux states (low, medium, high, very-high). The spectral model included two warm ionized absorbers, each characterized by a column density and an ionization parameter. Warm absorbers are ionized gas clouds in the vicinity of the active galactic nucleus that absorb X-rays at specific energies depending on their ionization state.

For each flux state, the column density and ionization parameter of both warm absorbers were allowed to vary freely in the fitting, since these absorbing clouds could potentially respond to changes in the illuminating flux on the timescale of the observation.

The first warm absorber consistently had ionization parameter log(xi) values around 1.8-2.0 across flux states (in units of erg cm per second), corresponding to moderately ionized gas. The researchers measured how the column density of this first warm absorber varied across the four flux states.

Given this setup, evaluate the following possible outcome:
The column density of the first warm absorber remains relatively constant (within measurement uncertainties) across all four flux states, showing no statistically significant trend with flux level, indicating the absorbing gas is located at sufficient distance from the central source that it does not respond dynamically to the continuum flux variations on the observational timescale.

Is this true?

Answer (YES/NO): NO